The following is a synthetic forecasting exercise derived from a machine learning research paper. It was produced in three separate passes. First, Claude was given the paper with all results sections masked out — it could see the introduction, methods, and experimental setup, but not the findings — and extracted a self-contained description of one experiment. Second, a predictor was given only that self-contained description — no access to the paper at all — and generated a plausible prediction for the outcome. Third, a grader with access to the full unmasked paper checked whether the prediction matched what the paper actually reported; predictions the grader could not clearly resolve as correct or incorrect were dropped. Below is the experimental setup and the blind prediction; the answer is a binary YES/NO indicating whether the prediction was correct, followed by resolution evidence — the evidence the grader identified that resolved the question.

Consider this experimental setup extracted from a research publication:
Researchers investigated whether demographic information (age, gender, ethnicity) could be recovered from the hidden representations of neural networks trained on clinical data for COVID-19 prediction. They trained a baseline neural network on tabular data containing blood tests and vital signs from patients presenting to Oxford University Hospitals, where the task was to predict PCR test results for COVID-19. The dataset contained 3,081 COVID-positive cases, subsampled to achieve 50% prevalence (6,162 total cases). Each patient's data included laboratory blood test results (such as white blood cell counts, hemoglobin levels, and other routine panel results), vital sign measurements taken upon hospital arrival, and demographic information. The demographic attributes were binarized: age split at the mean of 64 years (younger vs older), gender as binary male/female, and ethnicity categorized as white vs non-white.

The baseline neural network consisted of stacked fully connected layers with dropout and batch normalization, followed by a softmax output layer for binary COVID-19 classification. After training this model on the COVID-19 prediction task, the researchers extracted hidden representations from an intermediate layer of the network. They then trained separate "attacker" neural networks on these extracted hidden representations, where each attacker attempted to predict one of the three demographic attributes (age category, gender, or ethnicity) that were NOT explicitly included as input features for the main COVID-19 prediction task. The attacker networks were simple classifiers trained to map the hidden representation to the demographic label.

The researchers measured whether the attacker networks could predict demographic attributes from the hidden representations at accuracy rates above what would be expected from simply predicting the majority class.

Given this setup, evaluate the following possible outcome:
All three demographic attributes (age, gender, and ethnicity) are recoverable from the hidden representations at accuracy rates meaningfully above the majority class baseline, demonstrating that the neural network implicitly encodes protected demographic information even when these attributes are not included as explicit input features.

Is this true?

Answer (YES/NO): NO